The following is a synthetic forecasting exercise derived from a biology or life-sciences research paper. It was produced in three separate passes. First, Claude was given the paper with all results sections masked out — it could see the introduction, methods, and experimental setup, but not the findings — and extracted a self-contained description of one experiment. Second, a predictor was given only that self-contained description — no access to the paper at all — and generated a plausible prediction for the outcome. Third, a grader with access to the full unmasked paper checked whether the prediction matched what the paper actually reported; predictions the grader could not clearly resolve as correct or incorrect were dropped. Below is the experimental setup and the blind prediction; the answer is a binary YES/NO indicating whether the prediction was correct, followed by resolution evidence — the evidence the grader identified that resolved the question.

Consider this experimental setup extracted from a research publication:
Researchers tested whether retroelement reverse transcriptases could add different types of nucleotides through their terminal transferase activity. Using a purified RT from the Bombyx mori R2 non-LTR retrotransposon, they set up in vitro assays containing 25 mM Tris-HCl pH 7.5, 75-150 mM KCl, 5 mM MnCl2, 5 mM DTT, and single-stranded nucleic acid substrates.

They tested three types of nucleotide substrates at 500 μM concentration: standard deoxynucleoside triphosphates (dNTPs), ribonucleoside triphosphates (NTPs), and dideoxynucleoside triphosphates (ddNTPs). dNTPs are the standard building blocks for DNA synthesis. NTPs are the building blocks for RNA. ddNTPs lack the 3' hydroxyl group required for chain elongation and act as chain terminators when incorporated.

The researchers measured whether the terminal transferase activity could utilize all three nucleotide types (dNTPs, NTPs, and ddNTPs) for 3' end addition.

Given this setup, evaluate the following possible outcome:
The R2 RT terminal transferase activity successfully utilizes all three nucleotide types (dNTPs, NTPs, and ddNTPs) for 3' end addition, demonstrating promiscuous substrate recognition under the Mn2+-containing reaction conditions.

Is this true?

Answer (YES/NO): YES